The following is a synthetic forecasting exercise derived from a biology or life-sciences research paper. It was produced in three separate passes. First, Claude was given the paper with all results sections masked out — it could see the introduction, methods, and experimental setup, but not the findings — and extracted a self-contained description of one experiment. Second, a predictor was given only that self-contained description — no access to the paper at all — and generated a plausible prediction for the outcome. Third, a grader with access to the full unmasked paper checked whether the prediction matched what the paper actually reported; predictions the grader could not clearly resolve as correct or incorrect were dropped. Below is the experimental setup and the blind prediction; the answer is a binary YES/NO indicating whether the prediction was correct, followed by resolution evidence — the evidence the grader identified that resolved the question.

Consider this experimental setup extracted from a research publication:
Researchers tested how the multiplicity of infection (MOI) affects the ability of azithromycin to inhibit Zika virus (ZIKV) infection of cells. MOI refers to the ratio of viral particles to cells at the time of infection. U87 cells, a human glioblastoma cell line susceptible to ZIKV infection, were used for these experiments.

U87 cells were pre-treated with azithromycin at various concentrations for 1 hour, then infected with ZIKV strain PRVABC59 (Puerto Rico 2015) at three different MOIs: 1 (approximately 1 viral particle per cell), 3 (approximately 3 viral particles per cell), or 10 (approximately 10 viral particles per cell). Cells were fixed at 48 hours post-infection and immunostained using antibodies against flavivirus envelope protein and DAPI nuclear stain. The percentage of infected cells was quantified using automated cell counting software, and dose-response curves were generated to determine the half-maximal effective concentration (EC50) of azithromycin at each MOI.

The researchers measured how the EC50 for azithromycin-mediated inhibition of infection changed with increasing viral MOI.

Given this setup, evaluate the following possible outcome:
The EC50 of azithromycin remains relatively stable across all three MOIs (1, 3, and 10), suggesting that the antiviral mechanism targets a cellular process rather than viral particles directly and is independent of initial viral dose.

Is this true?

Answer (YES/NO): NO